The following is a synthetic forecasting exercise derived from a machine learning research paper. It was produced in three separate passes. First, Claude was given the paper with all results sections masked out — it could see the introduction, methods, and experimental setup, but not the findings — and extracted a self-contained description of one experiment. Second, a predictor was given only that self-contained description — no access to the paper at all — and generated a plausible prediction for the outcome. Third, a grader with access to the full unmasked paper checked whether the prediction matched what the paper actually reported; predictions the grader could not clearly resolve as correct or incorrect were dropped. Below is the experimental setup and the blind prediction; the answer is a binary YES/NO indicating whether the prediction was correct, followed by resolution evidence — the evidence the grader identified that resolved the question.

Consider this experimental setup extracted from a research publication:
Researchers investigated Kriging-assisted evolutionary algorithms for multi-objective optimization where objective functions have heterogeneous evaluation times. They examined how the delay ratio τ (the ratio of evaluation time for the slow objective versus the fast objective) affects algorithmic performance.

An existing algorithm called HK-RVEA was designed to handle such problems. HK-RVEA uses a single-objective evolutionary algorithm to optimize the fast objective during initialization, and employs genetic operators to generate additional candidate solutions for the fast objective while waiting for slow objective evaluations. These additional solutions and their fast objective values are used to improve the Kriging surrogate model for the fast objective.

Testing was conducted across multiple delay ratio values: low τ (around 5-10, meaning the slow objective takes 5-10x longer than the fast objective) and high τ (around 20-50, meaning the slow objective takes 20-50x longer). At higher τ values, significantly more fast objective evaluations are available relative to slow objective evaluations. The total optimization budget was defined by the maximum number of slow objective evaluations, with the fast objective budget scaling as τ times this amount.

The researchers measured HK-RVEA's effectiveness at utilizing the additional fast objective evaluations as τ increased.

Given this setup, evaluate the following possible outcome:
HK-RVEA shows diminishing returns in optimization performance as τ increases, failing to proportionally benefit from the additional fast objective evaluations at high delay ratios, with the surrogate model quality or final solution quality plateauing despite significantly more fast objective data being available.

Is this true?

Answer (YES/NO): YES